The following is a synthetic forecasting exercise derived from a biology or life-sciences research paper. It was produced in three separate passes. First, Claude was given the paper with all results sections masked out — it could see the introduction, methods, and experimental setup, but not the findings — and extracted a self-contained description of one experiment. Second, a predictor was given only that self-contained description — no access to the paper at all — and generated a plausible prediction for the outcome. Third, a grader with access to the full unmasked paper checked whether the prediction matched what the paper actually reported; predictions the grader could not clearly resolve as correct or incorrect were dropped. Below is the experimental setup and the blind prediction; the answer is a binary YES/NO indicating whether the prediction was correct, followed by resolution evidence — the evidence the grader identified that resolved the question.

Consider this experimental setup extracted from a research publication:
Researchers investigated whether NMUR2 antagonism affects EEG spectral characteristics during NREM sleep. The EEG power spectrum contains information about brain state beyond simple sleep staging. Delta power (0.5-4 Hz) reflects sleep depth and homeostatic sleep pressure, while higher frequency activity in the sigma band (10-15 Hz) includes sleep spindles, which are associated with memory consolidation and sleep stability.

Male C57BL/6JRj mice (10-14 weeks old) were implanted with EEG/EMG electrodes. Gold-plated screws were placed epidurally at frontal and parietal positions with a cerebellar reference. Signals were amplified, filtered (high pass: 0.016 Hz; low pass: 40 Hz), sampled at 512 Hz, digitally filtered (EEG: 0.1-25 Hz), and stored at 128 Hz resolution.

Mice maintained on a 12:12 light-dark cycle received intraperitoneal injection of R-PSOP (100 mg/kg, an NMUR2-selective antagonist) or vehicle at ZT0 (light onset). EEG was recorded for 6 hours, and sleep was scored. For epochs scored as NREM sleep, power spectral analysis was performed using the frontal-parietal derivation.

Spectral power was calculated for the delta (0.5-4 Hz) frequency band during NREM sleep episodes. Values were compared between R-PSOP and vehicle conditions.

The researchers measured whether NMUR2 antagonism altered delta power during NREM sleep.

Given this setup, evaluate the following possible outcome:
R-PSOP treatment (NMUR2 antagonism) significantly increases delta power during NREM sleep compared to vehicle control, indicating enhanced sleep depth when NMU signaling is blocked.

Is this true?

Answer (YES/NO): NO